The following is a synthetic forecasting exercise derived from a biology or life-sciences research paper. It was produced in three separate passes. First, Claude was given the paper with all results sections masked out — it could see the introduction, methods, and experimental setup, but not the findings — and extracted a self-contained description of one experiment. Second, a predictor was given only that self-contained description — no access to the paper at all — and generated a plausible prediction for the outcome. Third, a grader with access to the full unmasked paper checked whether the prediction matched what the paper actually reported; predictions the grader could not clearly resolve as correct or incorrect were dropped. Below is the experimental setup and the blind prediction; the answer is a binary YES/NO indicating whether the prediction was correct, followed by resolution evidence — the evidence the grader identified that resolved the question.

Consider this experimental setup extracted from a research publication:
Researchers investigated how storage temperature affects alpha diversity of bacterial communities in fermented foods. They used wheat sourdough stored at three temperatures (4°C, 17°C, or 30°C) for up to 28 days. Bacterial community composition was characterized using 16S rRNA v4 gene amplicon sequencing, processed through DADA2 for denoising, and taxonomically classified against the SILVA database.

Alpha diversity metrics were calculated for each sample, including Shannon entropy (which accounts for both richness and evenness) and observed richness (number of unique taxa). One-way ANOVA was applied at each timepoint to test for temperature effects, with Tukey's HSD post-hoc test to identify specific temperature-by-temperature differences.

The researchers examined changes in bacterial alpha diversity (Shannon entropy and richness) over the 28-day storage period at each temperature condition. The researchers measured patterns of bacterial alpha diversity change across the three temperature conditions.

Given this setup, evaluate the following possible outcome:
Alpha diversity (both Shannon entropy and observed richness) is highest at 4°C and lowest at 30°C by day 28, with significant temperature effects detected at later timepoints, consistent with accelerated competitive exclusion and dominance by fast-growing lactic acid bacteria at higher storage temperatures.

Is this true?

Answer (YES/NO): NO